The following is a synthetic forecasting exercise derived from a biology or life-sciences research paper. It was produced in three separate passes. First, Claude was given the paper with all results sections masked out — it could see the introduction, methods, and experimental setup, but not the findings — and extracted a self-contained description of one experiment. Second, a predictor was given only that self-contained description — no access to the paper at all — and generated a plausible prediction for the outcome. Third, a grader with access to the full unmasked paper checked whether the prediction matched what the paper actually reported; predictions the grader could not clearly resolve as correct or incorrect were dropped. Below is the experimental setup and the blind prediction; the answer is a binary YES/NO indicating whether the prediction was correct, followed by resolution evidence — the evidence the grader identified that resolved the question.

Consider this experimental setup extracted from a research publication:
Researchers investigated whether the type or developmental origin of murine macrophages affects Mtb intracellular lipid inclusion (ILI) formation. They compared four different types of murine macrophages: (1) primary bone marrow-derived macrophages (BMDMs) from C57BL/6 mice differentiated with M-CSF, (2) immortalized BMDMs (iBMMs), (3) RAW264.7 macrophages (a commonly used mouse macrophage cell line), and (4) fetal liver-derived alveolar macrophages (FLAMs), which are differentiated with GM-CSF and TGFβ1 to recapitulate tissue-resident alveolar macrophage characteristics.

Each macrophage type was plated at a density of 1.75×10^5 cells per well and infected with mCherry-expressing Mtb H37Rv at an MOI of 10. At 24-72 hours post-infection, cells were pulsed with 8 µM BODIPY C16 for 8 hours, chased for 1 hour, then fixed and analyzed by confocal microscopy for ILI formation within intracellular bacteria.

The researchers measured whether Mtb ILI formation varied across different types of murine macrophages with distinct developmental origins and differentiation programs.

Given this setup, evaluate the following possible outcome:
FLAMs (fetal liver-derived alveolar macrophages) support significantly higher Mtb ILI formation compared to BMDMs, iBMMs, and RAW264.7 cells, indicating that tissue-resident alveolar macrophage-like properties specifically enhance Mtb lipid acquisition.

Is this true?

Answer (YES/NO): NO